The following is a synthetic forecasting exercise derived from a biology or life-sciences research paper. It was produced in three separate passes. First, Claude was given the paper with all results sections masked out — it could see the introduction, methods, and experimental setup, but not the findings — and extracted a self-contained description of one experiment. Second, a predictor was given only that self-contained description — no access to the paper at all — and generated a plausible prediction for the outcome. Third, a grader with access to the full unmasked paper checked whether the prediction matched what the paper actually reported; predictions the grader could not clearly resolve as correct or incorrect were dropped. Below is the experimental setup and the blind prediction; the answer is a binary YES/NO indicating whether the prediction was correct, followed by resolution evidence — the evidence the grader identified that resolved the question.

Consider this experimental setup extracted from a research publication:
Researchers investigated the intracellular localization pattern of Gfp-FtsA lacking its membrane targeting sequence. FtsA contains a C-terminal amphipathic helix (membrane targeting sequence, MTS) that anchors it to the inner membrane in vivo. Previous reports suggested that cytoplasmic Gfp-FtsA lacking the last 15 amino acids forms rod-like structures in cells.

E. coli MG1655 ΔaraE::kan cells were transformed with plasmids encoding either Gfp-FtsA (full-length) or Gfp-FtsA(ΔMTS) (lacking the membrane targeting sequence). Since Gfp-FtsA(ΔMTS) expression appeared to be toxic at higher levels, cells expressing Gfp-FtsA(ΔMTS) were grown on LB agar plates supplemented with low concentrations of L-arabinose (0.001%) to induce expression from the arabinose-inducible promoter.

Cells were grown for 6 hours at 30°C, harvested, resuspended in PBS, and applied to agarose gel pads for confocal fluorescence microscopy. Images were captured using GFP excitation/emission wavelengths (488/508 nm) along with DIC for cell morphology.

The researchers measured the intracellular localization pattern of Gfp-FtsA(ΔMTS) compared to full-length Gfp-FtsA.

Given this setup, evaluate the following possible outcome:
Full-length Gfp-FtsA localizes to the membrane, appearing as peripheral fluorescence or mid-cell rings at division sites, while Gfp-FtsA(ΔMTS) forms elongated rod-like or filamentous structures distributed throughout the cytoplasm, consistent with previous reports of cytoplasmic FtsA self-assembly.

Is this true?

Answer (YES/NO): NO